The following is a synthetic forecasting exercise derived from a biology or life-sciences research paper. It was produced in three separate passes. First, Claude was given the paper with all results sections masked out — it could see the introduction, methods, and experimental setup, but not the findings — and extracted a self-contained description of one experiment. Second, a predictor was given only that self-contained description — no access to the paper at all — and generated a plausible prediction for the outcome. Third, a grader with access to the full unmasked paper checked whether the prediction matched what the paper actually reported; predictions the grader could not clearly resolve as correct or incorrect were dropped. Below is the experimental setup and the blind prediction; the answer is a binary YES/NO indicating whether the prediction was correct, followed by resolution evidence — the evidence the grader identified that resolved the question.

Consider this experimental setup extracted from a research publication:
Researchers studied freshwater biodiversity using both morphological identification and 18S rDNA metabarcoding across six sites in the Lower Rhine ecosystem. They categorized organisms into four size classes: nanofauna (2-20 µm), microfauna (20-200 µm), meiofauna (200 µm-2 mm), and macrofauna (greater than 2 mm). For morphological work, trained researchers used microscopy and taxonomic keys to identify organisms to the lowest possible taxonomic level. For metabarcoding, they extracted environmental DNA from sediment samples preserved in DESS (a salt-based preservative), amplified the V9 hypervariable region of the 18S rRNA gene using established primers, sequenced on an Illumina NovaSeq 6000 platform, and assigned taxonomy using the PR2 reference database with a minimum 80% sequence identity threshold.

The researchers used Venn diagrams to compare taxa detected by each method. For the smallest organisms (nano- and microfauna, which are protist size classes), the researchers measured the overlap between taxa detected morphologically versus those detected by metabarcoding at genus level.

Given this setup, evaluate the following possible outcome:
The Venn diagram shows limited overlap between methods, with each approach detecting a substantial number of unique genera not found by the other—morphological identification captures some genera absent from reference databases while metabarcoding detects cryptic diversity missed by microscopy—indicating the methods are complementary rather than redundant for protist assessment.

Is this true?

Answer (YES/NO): YES